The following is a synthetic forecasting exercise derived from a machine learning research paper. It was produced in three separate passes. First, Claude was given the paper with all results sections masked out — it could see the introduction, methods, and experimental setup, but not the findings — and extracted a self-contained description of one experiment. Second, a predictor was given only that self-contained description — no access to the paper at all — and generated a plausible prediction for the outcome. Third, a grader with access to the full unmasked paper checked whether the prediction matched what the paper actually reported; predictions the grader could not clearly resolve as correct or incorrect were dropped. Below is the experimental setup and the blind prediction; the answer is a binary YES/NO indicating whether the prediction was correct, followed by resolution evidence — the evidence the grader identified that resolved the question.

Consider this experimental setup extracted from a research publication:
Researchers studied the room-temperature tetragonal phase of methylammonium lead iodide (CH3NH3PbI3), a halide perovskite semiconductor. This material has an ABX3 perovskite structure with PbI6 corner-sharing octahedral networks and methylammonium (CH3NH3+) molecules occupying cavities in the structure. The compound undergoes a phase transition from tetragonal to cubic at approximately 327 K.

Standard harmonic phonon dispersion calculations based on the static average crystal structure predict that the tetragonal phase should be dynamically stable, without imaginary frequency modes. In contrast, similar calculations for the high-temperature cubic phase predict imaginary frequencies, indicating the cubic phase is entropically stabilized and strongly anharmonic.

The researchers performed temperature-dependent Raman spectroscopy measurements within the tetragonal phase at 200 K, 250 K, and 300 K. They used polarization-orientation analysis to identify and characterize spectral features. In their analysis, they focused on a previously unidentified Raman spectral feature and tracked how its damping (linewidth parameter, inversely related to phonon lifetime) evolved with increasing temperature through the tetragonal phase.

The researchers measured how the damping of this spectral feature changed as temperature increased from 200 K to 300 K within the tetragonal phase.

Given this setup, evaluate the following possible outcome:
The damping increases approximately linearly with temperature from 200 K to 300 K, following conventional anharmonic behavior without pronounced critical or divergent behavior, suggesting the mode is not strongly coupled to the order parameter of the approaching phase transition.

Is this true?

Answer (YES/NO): NO